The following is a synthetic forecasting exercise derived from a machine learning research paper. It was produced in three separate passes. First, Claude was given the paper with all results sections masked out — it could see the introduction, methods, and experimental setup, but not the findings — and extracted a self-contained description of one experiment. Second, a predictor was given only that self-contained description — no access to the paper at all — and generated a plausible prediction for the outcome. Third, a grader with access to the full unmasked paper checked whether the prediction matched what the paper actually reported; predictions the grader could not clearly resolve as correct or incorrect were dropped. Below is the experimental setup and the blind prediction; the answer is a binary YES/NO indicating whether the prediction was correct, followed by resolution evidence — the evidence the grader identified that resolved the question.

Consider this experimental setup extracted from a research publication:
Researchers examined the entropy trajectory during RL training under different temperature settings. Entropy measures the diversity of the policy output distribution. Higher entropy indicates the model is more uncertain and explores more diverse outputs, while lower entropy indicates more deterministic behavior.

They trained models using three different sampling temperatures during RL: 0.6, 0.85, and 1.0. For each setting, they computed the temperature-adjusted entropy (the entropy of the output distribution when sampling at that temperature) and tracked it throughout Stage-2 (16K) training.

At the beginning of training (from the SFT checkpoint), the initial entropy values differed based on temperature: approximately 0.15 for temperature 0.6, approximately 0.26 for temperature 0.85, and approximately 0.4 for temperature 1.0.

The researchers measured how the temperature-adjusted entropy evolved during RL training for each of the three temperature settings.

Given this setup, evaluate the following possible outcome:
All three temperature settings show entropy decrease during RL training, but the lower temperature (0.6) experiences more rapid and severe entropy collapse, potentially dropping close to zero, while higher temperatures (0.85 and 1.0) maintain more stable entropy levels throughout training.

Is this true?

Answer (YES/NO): NO